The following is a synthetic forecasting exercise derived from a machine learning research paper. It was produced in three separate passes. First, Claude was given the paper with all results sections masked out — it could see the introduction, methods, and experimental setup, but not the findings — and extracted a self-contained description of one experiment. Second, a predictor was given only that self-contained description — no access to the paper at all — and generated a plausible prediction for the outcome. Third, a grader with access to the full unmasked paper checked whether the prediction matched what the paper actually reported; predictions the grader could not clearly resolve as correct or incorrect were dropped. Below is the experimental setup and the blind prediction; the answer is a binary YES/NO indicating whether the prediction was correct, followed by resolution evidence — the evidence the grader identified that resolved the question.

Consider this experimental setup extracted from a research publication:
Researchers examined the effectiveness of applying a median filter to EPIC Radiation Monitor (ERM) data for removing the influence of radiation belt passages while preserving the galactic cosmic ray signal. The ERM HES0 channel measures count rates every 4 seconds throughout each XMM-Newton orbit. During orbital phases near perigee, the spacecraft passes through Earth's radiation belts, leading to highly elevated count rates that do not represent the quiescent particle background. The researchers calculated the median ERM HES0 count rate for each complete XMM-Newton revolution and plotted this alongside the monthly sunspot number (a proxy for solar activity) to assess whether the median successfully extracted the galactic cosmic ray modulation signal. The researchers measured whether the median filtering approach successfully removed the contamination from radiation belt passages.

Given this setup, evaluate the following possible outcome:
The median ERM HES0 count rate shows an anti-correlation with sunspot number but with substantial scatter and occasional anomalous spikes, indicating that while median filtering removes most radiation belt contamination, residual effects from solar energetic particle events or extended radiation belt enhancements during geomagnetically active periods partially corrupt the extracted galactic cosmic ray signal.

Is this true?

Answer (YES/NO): NO